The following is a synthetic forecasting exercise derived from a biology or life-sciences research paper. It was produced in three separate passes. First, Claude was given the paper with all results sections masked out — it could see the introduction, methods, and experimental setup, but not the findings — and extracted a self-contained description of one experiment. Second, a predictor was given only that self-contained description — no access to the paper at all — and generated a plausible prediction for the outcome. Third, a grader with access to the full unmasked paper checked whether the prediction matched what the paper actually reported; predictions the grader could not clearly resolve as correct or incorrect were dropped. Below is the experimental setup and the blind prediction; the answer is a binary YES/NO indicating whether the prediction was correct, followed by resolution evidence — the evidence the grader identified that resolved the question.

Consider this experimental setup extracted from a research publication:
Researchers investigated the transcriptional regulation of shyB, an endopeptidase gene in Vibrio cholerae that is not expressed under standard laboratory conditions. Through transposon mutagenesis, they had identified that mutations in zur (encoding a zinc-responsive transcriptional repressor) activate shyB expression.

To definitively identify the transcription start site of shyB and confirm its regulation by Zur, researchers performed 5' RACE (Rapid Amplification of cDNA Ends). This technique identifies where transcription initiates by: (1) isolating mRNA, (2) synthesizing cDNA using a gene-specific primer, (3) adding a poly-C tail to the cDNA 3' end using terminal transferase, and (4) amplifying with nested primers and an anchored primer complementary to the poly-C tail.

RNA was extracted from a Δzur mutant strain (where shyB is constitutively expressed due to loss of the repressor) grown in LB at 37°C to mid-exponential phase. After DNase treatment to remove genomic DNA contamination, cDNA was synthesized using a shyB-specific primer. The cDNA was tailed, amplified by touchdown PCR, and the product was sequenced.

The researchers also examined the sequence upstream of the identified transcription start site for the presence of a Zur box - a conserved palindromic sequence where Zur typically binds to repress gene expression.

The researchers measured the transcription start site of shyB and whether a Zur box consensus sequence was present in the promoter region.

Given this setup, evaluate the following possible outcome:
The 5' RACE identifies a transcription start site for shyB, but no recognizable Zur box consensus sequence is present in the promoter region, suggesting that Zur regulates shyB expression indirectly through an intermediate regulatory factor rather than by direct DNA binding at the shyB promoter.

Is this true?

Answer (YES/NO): NO